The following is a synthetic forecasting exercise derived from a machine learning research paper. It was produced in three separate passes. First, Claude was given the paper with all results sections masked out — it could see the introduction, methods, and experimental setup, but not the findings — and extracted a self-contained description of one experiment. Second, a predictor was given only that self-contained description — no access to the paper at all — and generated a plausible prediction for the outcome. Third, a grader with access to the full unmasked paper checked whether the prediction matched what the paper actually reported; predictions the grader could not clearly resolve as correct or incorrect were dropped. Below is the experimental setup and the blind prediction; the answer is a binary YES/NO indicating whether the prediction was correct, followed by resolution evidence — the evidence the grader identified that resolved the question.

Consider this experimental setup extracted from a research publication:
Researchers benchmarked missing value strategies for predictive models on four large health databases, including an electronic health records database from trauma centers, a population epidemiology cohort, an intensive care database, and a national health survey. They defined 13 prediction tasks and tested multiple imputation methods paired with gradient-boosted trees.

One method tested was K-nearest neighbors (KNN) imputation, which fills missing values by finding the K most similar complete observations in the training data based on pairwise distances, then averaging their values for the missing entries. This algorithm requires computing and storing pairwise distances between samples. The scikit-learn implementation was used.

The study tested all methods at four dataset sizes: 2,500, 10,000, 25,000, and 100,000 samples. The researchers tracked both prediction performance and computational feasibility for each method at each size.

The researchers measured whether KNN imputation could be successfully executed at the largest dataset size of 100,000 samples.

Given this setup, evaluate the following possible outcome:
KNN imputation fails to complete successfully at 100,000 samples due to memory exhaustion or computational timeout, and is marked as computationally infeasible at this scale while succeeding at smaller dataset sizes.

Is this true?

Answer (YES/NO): YES